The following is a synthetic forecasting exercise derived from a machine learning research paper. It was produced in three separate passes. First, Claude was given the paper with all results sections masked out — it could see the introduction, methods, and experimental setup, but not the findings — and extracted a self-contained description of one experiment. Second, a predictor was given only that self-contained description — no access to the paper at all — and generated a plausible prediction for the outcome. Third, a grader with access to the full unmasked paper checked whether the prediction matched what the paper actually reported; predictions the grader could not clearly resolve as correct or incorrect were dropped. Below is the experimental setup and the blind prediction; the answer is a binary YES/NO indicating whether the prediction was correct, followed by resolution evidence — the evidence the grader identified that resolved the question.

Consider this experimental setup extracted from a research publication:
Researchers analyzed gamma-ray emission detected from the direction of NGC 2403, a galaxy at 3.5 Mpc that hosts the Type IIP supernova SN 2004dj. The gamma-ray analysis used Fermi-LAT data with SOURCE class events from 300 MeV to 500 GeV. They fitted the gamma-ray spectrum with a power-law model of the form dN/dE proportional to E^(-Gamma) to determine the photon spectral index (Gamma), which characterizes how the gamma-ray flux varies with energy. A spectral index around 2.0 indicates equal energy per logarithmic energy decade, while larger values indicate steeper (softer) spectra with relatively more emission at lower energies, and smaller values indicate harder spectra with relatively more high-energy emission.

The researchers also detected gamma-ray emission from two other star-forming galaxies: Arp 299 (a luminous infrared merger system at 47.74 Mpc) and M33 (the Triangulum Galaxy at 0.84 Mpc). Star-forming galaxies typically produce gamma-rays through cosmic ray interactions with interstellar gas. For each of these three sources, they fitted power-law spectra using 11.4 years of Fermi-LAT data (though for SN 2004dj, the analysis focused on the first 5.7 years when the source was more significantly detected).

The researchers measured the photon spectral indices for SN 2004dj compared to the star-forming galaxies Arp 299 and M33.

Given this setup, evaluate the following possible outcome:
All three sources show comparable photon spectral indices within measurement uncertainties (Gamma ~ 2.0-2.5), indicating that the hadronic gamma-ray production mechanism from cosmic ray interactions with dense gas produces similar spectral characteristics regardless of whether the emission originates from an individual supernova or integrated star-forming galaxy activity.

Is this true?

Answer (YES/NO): NO